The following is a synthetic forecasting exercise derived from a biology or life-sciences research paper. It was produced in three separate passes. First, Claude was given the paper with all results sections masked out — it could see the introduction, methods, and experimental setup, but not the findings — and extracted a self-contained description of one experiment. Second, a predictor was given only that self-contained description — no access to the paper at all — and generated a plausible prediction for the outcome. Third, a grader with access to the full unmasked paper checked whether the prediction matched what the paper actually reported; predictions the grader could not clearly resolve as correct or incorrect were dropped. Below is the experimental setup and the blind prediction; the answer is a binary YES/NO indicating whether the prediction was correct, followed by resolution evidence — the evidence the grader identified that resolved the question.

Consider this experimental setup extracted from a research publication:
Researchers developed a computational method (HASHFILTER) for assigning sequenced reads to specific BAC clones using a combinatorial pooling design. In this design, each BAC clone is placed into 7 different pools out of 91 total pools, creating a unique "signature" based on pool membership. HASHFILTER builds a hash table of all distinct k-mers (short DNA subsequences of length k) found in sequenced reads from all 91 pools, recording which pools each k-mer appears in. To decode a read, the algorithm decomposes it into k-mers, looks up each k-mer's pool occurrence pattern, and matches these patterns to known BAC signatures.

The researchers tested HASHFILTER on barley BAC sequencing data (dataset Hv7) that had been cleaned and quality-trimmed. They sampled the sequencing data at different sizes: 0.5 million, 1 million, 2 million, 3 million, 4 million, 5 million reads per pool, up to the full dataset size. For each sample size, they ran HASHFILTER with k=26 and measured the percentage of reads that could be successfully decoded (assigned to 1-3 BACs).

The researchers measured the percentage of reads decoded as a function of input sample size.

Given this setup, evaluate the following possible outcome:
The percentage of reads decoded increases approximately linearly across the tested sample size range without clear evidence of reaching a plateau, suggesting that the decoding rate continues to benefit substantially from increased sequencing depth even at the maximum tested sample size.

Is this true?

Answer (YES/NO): NO